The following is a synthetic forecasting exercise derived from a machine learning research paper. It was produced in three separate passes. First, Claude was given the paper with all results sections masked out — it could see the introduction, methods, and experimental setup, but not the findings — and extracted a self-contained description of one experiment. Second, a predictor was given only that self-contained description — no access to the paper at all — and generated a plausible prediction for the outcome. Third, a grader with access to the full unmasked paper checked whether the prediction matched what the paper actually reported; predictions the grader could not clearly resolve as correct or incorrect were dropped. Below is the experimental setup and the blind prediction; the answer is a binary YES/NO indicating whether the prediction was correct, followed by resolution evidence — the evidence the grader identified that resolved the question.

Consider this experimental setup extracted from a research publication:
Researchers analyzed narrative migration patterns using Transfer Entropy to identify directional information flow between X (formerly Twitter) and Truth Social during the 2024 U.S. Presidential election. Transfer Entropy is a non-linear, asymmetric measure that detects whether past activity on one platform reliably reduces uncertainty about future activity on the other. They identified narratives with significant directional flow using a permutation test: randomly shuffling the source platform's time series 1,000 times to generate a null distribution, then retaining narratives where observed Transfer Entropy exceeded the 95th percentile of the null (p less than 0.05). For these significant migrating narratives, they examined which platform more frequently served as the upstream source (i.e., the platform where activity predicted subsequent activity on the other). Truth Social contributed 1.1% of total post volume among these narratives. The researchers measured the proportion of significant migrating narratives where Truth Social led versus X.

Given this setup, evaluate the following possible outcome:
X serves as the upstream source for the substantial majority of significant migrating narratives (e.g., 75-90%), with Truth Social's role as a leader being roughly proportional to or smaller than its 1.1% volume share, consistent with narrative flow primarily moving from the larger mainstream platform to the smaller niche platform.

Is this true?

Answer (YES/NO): NO